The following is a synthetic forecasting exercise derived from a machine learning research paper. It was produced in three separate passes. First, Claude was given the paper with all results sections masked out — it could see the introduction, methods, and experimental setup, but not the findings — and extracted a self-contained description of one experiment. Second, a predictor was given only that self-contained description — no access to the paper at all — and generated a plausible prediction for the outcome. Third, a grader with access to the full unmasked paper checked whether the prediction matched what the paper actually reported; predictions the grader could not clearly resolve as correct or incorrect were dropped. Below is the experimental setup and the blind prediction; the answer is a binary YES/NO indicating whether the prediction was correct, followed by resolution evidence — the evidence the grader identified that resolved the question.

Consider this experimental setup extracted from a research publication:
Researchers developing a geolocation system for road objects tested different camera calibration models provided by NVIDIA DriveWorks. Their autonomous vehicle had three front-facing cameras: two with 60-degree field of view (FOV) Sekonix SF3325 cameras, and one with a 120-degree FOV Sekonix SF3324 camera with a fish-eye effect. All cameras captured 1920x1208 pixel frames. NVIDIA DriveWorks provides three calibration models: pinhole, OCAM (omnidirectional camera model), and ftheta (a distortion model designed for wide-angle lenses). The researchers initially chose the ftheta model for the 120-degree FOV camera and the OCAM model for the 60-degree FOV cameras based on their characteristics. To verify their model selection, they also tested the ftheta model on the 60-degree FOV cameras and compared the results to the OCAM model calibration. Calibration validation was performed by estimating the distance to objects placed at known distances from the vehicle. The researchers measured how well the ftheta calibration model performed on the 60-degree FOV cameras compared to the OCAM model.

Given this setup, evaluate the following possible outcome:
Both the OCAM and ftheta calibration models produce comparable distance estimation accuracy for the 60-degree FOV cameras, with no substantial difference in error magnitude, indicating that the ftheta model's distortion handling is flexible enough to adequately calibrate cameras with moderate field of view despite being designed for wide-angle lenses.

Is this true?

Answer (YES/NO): NO